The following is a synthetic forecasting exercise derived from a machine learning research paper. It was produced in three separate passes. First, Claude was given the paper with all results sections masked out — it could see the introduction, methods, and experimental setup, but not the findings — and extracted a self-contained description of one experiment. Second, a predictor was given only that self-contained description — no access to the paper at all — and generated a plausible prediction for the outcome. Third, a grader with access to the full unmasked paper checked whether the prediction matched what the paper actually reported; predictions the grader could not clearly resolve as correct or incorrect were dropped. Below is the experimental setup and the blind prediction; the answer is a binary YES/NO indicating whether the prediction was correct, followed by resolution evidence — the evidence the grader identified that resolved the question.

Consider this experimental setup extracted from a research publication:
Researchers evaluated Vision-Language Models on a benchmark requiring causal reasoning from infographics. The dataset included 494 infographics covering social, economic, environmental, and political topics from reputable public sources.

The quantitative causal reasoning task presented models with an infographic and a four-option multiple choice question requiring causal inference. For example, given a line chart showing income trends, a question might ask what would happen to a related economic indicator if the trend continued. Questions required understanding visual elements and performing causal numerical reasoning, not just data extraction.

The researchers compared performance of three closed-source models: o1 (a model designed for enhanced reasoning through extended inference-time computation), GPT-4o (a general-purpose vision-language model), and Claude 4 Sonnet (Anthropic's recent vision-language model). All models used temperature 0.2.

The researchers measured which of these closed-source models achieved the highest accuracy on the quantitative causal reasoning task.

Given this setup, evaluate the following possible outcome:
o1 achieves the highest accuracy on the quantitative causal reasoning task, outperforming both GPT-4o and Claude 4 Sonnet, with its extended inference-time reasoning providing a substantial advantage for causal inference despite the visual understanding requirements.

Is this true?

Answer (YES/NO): NO